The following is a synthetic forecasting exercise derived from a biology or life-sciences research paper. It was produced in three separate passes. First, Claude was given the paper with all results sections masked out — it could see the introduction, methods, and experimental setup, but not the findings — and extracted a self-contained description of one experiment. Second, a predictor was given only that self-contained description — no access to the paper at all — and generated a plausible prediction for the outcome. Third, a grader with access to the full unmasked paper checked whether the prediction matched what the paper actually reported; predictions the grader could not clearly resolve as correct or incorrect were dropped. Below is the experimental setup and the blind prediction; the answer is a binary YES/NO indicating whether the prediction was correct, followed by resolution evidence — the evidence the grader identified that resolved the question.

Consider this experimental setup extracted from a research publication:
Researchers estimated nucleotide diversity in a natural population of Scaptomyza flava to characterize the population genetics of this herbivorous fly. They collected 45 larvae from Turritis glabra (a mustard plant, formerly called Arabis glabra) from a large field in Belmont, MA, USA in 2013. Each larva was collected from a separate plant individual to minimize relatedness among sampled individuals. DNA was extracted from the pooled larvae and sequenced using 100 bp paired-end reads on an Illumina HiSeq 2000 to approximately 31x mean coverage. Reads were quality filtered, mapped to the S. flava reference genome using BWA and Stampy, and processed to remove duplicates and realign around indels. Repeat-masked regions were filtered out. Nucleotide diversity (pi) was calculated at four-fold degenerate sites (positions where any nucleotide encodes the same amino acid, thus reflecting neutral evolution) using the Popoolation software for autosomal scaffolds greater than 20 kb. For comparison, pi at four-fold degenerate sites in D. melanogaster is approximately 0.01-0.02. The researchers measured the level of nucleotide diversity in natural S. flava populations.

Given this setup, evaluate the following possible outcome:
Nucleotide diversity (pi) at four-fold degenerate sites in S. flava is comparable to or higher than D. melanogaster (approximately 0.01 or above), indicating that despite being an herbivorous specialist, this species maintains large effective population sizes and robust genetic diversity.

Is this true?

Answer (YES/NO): NO